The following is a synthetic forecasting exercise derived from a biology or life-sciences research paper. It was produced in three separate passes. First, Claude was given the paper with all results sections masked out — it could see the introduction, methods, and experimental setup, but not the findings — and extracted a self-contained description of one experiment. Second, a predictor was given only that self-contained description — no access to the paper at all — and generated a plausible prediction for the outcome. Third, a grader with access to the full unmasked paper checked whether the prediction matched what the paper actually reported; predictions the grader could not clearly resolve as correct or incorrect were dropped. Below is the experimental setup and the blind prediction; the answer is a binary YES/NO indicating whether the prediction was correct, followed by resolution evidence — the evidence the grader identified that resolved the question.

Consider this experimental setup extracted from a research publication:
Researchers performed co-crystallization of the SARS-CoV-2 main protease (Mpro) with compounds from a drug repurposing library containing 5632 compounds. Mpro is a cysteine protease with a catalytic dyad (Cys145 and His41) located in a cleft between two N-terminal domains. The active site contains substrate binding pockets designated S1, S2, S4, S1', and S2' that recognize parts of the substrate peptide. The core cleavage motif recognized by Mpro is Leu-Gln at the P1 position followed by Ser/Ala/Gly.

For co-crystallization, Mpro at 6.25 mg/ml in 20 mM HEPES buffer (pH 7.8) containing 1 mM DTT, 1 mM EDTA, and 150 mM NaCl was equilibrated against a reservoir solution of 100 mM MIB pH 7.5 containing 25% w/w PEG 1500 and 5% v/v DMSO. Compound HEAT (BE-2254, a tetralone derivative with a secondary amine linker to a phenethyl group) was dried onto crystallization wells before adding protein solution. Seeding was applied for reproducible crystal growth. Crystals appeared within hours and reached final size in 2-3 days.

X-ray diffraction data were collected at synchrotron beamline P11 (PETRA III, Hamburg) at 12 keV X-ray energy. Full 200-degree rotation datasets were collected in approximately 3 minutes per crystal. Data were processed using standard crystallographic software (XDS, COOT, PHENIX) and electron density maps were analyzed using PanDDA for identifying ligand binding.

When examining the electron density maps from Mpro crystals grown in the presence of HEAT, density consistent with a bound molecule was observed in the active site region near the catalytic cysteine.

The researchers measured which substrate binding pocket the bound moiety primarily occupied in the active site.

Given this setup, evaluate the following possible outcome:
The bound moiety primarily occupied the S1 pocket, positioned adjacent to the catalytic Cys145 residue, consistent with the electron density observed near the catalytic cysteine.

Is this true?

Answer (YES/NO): YES